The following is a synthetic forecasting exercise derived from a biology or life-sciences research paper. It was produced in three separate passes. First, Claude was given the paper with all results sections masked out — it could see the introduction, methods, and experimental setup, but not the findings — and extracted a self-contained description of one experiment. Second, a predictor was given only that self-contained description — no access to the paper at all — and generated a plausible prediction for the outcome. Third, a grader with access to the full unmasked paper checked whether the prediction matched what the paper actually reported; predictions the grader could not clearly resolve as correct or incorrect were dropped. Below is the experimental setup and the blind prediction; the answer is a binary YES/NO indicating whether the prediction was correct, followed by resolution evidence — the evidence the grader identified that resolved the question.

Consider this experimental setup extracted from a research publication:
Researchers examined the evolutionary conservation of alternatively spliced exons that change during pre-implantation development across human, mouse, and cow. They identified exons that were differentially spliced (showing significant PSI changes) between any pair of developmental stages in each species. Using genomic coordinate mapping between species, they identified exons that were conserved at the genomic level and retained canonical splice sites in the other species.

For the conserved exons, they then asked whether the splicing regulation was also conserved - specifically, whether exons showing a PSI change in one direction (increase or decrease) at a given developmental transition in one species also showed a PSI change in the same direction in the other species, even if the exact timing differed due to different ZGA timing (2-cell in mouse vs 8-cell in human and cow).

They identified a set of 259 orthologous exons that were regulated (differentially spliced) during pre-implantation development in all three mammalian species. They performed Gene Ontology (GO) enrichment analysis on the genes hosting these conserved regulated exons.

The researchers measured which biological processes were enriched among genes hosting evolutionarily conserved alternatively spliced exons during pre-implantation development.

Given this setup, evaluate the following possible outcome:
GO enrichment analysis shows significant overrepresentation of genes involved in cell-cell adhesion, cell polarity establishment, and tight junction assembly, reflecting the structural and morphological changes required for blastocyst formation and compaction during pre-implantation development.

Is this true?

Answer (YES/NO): NO